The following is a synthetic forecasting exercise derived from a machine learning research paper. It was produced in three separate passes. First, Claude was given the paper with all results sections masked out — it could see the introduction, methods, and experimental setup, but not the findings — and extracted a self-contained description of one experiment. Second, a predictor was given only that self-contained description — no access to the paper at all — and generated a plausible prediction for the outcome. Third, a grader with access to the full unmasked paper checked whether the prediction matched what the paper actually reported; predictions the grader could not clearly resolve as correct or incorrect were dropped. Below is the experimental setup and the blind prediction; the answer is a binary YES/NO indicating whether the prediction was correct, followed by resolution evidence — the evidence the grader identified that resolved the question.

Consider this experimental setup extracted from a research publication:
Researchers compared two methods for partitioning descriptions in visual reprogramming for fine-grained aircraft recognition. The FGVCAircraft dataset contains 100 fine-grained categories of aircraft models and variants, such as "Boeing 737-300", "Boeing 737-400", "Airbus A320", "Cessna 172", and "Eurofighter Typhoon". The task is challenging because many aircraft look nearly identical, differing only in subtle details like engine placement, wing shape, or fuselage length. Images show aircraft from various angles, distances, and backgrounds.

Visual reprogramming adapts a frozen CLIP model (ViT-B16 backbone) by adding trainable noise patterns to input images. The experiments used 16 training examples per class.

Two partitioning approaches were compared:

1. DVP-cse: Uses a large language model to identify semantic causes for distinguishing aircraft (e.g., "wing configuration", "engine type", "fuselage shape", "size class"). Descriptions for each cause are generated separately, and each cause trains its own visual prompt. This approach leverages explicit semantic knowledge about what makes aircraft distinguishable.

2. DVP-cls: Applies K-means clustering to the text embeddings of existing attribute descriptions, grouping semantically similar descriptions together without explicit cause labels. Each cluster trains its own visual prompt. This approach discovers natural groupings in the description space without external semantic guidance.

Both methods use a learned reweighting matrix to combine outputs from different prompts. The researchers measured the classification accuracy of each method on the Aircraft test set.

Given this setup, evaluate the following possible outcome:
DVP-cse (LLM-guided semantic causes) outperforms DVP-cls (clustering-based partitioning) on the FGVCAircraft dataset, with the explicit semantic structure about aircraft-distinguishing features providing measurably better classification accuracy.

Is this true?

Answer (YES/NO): YES